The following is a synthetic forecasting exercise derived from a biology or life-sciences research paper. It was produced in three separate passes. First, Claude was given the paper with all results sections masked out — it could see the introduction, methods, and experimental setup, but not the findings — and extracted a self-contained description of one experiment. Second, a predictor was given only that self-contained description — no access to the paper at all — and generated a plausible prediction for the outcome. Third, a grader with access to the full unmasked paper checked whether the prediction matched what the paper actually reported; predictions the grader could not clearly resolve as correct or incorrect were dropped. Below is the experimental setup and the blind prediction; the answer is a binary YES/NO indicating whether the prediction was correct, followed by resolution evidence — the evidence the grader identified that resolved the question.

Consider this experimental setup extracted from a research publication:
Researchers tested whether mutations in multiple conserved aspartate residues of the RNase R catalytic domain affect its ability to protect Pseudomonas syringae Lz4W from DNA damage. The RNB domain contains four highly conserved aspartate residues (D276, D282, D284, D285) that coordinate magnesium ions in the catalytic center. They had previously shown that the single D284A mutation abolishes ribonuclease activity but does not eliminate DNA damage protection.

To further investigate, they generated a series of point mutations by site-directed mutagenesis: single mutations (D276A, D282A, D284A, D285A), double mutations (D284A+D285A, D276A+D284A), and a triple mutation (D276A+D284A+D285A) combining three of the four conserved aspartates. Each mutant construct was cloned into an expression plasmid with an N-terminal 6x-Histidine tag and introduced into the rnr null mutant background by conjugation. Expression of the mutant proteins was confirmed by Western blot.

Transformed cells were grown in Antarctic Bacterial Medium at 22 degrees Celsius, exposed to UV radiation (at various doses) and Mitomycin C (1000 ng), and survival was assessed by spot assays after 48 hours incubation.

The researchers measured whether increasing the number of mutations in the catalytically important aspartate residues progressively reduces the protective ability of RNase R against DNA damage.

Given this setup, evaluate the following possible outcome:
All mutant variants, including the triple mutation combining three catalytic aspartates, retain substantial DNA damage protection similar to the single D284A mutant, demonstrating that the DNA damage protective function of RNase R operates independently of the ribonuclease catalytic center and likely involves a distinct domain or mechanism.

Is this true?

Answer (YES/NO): YES